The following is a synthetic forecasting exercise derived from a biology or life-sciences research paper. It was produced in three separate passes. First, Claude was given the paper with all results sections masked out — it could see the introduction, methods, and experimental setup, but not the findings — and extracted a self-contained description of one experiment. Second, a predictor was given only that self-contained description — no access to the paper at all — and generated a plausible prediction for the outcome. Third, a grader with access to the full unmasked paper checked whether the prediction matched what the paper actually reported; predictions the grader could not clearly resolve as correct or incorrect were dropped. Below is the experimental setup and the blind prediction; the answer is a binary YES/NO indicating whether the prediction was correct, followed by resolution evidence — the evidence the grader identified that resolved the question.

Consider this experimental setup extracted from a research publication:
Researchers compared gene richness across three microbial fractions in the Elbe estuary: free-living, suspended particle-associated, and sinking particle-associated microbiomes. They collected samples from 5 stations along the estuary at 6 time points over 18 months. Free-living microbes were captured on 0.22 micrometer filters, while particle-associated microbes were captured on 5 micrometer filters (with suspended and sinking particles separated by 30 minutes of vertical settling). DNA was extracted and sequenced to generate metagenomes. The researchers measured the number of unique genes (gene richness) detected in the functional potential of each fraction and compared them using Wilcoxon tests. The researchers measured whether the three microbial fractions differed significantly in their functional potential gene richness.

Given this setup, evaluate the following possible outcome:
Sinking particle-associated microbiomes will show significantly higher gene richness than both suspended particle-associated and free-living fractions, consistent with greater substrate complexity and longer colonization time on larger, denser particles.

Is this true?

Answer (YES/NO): NO